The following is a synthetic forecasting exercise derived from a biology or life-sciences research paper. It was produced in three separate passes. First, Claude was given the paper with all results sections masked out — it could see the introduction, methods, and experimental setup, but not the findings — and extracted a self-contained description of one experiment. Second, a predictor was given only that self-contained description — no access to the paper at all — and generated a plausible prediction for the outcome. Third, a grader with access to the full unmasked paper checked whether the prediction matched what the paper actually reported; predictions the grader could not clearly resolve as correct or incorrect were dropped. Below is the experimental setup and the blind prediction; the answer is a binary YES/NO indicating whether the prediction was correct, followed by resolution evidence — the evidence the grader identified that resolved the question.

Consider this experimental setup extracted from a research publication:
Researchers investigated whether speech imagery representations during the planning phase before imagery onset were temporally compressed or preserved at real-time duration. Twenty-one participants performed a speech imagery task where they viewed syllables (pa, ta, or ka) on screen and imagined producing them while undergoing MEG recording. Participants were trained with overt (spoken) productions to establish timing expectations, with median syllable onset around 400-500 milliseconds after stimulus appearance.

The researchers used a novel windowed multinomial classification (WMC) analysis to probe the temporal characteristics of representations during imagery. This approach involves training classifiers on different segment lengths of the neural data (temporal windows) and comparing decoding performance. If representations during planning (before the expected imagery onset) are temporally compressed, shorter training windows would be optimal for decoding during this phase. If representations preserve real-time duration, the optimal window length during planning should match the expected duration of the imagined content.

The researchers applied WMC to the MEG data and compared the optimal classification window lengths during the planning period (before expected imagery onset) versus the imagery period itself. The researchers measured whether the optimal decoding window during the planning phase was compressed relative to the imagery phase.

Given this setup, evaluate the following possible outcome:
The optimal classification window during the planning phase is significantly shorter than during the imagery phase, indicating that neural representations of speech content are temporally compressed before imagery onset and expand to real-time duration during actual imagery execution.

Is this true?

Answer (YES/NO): YES